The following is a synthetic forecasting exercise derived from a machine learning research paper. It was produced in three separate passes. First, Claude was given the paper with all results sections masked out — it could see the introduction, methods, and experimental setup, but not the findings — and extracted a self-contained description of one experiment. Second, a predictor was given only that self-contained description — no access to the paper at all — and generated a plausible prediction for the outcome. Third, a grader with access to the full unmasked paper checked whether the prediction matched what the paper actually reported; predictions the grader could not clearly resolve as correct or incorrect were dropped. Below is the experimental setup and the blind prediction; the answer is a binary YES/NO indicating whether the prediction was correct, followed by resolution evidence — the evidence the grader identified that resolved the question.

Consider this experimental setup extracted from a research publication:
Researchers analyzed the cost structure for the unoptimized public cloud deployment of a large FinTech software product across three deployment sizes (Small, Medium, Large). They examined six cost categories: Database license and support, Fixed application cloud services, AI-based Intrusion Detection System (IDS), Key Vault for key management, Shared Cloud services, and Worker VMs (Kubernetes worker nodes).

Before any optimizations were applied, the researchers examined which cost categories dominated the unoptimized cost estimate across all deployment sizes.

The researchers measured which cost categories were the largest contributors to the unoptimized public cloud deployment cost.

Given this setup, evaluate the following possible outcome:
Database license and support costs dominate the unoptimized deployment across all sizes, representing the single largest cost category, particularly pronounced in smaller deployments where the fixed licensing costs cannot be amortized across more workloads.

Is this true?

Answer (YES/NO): NO